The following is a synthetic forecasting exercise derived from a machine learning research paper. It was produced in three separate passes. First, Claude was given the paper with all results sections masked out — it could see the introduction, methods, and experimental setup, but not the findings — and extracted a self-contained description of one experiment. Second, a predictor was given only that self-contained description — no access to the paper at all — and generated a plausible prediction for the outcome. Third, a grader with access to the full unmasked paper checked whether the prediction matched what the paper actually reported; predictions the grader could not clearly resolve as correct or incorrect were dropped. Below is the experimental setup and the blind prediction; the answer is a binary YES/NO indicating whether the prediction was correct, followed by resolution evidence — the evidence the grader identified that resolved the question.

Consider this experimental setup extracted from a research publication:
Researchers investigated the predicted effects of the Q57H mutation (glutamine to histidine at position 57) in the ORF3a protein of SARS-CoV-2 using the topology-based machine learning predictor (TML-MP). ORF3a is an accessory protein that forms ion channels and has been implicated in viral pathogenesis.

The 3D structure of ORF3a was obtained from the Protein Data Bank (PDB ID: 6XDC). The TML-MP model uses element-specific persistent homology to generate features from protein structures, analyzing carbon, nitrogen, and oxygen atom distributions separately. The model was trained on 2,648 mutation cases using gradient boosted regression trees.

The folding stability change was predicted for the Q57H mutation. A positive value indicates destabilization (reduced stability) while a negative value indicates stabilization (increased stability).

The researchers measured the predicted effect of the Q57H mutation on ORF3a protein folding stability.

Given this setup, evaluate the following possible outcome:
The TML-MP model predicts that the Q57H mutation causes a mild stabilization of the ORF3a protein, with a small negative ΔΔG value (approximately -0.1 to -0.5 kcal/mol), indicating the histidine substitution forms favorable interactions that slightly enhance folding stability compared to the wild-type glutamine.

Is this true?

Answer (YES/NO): NO